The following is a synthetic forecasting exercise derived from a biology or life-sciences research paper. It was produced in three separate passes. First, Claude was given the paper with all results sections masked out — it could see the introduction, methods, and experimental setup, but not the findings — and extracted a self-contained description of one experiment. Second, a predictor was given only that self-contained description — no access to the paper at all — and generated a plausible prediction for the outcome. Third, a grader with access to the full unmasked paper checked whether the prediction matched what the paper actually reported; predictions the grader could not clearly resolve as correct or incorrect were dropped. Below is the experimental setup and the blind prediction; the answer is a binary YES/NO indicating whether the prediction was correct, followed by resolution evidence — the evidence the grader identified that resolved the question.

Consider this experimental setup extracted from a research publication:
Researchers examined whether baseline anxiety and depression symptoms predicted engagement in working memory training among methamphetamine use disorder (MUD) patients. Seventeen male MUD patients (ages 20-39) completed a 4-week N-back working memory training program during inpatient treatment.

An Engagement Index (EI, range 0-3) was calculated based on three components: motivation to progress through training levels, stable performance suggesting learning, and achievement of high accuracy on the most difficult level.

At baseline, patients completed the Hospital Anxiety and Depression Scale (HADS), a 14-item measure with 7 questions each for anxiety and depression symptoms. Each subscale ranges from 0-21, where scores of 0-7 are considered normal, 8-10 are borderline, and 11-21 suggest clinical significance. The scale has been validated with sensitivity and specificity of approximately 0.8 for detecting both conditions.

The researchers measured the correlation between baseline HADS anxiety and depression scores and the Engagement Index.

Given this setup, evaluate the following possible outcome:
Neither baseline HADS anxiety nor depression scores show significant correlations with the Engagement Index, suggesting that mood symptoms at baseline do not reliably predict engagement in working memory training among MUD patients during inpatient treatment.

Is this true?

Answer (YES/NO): YES